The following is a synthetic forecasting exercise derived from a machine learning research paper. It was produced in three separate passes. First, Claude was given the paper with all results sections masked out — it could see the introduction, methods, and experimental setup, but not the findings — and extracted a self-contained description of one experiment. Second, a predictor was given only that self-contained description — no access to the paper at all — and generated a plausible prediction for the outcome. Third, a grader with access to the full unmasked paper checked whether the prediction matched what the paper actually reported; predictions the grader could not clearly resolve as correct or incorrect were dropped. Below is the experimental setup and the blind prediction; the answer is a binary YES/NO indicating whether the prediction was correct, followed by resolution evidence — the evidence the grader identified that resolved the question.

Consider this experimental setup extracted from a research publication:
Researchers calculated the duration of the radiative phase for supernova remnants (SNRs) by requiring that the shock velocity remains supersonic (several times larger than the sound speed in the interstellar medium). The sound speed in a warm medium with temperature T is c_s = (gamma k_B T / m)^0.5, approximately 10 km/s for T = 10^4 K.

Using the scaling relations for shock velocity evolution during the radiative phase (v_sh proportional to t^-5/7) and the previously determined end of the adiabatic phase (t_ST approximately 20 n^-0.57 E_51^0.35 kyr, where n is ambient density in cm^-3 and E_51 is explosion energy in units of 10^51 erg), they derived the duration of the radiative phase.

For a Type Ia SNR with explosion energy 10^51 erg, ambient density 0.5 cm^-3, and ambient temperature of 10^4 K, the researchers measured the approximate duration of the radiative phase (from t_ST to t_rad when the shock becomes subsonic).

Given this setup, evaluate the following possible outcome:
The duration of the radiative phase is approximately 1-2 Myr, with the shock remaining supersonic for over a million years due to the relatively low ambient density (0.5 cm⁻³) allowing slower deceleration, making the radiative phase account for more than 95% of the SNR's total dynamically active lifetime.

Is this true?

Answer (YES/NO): NO